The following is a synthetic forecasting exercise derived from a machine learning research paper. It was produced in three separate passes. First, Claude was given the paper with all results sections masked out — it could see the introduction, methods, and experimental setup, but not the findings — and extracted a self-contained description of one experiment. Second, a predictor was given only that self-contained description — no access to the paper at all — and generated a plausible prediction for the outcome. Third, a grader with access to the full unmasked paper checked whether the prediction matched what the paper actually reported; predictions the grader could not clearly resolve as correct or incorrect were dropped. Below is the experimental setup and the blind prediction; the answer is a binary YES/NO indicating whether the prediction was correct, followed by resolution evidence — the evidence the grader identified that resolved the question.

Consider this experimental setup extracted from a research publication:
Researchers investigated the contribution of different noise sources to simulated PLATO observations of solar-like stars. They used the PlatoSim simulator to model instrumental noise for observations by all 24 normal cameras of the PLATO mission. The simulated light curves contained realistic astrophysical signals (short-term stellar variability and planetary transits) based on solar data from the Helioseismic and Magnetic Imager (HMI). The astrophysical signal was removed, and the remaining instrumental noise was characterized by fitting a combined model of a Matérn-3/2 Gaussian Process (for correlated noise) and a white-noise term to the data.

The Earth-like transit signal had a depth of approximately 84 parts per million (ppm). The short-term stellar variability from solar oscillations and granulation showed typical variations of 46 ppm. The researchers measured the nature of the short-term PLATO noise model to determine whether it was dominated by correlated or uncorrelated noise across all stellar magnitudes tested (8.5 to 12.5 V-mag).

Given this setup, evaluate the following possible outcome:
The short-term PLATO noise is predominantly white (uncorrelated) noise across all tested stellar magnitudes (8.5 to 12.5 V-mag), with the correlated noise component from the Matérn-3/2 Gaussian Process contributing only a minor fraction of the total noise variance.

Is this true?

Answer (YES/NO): YES